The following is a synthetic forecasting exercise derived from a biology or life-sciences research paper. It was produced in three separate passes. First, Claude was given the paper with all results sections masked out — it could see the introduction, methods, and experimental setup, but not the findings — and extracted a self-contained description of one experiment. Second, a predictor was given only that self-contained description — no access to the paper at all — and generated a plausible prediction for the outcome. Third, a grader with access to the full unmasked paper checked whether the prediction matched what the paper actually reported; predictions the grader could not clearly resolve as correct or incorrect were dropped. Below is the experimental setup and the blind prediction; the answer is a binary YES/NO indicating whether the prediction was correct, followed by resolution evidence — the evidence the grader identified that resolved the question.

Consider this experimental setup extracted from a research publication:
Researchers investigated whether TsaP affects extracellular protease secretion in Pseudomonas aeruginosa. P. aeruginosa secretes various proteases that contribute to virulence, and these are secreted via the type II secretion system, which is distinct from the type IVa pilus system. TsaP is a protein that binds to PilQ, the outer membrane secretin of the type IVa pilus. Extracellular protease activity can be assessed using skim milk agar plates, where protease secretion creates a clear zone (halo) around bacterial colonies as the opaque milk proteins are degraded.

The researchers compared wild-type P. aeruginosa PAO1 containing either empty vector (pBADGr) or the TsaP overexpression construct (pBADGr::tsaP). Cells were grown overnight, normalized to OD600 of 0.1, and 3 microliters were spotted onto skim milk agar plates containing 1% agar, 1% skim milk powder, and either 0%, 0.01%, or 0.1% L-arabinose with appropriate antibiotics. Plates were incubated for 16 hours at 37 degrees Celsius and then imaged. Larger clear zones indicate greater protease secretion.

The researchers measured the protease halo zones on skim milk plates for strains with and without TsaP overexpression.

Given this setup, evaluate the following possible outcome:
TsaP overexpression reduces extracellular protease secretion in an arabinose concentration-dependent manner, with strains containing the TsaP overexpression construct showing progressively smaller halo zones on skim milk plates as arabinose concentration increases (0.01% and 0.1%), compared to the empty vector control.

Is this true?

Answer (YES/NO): NO